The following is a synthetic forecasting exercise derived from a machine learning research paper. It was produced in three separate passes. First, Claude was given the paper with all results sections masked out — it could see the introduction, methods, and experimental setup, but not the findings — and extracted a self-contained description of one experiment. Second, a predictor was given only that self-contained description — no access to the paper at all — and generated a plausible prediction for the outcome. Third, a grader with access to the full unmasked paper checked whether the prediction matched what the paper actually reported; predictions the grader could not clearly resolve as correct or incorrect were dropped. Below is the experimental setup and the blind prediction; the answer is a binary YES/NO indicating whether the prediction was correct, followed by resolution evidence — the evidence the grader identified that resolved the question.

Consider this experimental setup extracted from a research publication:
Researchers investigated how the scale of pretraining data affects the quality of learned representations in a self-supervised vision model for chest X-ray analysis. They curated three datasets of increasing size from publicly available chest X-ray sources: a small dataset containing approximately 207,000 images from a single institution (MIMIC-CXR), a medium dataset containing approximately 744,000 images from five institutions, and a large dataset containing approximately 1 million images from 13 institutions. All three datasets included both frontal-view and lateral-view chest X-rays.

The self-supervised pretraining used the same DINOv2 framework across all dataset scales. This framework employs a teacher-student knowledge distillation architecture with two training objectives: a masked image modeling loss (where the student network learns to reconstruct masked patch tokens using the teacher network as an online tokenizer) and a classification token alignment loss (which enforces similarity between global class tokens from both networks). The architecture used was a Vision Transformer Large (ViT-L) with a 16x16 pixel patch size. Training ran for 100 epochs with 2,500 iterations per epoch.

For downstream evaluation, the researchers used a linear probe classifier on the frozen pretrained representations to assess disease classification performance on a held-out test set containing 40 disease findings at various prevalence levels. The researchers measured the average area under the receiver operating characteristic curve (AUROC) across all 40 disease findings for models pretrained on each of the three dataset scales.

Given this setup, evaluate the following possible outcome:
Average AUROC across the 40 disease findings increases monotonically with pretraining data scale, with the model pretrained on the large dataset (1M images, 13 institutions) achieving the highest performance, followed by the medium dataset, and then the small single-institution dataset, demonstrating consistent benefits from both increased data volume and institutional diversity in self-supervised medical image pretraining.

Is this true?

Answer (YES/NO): YES